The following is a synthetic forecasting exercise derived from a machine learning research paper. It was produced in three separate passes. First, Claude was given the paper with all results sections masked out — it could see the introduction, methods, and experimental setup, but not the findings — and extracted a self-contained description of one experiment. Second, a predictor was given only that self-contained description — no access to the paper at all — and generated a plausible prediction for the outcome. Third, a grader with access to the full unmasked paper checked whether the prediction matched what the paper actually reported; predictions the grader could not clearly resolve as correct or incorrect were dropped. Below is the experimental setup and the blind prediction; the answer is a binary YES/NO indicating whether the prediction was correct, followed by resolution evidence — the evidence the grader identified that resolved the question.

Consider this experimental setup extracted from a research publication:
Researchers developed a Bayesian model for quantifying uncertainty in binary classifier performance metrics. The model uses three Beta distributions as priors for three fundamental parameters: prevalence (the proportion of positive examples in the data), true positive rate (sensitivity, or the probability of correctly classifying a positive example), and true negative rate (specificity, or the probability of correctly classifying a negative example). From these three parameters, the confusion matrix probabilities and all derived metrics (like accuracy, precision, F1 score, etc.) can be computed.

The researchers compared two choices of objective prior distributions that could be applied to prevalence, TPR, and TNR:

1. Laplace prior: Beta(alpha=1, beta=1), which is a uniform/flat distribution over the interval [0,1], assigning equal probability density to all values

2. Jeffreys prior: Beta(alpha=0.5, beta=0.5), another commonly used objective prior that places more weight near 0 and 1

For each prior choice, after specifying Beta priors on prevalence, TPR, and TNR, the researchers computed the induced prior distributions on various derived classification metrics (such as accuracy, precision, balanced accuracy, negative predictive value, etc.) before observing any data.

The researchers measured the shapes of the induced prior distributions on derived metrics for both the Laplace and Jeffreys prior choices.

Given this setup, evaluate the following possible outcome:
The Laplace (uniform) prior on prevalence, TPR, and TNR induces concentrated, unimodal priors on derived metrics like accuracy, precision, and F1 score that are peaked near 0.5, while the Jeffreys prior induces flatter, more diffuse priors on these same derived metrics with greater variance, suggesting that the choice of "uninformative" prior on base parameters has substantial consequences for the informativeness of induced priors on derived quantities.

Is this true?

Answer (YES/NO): NO